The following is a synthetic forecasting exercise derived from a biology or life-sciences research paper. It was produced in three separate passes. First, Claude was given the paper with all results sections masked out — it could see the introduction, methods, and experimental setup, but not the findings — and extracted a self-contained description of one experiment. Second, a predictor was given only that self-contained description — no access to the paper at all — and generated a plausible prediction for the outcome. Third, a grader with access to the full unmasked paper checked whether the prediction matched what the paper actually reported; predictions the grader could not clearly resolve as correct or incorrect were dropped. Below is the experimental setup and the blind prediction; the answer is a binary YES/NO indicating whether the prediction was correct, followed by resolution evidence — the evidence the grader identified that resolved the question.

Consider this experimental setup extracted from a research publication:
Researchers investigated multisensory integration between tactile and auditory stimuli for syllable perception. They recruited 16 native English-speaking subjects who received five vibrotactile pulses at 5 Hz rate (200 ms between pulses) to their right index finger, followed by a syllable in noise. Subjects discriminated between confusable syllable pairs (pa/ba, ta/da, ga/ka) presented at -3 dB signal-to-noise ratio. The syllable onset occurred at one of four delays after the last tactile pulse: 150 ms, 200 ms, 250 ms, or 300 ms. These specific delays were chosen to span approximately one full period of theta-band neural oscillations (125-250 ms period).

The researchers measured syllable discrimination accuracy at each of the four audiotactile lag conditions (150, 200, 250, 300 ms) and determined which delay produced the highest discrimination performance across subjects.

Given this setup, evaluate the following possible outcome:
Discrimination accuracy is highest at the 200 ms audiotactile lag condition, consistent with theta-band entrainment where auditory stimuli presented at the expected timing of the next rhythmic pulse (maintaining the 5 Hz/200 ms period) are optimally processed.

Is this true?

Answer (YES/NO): YES